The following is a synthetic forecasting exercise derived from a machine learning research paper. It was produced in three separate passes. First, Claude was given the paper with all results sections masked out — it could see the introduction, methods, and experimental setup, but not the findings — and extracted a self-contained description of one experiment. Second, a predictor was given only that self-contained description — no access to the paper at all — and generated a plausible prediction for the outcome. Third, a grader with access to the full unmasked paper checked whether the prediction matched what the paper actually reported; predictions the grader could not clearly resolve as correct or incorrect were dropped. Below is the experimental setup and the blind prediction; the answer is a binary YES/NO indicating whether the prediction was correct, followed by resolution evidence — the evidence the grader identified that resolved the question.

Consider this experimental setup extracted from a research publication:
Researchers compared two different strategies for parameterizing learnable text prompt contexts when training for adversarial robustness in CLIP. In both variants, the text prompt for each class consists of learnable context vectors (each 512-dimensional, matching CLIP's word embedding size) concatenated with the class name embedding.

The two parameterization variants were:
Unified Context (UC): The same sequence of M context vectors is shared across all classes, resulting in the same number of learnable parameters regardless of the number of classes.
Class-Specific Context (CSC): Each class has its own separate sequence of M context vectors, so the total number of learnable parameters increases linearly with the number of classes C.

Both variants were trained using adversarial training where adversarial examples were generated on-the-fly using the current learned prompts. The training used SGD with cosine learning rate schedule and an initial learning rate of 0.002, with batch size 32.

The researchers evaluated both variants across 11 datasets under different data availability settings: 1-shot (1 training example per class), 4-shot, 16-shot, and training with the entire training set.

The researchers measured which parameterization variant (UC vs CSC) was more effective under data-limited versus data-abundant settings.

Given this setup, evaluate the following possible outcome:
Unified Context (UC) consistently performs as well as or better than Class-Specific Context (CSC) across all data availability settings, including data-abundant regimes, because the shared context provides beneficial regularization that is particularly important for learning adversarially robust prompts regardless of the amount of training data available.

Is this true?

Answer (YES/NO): NO